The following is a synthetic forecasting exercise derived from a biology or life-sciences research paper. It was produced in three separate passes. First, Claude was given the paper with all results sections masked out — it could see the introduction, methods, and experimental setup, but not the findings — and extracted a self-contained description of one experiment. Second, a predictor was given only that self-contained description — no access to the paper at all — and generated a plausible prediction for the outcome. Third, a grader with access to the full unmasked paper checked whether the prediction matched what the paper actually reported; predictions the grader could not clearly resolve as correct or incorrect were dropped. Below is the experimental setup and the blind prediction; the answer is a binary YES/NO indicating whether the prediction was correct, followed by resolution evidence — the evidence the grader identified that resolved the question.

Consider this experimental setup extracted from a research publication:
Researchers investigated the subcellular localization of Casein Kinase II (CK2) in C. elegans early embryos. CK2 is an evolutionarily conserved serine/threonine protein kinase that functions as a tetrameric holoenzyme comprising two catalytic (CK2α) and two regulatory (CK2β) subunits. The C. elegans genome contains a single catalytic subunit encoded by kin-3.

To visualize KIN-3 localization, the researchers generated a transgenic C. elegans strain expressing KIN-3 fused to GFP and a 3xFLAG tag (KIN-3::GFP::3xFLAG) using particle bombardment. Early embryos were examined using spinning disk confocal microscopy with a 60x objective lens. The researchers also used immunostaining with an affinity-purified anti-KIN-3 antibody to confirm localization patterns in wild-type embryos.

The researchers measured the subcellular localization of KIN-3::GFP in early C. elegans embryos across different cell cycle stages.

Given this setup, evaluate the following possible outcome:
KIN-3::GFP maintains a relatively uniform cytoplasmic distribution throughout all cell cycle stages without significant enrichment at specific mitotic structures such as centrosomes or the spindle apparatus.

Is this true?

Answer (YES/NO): NO